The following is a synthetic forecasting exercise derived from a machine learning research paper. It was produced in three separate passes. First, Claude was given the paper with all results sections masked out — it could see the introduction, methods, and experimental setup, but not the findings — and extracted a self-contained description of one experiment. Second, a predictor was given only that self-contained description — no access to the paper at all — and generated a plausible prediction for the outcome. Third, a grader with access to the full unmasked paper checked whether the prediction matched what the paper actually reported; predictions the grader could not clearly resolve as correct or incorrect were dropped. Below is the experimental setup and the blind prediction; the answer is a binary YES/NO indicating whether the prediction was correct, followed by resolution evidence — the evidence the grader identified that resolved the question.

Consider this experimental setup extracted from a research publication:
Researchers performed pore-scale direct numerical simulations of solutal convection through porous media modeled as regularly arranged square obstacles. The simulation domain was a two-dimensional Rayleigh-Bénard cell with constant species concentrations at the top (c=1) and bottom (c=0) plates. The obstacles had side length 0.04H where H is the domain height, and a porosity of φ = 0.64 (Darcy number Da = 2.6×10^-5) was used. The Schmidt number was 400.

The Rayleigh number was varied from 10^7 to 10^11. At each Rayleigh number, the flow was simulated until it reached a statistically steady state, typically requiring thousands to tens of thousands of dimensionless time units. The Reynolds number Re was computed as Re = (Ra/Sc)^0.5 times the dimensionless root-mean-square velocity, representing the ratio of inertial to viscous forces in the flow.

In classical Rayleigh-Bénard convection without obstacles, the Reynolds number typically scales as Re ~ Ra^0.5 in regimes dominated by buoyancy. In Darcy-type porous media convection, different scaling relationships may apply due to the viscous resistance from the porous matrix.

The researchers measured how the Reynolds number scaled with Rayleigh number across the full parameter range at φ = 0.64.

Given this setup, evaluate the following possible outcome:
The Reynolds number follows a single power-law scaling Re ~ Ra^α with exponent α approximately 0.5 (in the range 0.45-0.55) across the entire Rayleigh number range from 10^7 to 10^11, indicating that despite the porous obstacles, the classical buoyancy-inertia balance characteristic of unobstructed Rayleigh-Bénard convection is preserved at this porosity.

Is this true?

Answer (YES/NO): NO